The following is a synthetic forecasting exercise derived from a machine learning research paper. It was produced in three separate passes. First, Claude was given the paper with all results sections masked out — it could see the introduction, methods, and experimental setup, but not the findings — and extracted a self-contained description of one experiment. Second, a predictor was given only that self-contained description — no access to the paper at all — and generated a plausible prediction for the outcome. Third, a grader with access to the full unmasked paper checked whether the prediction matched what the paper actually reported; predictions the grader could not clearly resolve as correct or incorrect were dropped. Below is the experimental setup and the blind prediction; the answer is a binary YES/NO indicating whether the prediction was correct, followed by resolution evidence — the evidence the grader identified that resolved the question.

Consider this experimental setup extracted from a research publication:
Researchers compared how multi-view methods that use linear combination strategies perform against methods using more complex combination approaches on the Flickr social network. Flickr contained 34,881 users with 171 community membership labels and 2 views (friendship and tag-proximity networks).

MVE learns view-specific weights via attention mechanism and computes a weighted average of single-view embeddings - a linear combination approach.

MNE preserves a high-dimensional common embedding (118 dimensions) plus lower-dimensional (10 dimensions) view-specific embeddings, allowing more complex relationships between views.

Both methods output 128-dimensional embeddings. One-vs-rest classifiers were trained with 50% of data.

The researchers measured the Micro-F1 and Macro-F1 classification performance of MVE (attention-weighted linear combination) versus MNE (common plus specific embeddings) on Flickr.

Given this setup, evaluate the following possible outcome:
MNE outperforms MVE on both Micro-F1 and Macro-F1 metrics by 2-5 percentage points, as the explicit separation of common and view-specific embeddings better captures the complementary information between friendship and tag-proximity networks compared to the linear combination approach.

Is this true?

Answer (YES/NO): NO